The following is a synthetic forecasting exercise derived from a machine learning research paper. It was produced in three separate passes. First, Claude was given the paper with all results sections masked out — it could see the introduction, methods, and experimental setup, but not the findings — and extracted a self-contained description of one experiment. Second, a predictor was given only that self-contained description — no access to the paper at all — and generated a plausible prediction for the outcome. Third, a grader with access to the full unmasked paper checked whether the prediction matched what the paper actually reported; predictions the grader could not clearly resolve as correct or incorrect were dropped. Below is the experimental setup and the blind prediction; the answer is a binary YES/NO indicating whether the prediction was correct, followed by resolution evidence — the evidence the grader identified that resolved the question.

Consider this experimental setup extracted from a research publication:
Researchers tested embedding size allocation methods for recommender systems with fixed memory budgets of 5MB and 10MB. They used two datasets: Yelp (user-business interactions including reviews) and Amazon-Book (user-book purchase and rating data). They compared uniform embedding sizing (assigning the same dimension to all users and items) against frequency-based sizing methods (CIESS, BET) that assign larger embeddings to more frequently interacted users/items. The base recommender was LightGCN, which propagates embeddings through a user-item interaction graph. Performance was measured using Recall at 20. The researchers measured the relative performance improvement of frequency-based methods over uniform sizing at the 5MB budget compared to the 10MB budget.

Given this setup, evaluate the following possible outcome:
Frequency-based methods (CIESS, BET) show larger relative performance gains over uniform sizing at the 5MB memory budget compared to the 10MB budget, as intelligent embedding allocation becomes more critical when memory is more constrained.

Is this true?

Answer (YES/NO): NO